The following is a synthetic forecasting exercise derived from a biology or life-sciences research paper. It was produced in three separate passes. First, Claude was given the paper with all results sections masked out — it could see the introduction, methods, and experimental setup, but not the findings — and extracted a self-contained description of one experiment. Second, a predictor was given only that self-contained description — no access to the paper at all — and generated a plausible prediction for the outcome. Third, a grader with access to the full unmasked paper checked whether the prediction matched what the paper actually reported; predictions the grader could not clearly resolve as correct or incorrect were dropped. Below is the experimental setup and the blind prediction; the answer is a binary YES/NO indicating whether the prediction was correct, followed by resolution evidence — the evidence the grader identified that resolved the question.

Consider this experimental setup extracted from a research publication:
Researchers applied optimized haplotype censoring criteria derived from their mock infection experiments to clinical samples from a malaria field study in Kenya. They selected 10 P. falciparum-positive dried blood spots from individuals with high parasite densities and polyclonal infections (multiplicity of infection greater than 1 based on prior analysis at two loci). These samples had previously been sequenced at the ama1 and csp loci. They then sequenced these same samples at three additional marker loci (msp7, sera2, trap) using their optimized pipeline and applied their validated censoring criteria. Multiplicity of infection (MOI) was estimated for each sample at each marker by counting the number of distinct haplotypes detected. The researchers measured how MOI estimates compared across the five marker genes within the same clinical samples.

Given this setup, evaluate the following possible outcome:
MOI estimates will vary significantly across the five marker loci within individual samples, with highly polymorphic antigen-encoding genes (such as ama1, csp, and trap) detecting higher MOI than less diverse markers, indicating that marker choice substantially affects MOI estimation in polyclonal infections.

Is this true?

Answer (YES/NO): NO